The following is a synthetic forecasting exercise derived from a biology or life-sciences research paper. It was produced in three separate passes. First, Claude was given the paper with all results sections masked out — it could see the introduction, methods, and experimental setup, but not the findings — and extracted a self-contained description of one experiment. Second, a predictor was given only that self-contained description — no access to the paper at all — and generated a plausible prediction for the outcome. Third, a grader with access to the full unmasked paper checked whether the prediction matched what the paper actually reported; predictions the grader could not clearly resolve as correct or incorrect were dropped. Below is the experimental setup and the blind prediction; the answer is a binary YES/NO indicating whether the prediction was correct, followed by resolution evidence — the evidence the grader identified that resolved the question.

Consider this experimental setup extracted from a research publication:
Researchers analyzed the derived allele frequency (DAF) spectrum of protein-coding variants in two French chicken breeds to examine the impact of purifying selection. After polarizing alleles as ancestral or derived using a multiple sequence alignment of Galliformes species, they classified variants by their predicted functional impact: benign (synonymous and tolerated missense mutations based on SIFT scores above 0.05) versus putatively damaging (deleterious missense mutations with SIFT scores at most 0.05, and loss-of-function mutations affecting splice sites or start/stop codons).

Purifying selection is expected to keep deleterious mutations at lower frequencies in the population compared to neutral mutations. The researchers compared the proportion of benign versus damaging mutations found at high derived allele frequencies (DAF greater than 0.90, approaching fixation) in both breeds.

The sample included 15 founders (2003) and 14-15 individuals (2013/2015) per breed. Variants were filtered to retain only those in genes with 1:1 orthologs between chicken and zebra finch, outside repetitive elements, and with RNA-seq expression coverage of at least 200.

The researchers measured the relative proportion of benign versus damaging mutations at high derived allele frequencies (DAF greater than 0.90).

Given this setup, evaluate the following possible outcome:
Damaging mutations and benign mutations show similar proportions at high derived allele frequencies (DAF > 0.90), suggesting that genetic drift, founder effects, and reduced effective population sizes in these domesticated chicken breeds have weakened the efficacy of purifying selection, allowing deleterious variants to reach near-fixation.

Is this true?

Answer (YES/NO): NO